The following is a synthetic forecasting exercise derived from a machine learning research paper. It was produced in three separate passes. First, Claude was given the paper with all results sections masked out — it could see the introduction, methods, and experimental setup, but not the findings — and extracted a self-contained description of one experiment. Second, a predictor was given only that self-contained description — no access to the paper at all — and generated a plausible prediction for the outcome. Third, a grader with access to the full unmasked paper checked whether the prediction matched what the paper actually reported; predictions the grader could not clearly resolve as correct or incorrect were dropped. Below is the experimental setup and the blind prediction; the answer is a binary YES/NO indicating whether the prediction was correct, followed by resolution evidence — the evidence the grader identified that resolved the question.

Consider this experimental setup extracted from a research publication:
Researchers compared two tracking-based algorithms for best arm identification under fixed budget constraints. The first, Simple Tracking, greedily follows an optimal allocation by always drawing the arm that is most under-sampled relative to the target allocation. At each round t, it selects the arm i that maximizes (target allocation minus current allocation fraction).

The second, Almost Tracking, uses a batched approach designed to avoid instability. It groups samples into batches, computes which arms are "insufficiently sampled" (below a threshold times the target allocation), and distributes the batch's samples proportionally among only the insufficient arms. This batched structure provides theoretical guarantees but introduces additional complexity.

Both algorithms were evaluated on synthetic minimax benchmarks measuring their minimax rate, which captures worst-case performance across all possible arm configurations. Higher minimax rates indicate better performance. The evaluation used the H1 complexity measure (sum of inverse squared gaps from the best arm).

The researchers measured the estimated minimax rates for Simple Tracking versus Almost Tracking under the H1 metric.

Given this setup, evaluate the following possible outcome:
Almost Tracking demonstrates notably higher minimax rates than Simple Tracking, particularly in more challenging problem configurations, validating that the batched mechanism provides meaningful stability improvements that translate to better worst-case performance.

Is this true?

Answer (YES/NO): NO